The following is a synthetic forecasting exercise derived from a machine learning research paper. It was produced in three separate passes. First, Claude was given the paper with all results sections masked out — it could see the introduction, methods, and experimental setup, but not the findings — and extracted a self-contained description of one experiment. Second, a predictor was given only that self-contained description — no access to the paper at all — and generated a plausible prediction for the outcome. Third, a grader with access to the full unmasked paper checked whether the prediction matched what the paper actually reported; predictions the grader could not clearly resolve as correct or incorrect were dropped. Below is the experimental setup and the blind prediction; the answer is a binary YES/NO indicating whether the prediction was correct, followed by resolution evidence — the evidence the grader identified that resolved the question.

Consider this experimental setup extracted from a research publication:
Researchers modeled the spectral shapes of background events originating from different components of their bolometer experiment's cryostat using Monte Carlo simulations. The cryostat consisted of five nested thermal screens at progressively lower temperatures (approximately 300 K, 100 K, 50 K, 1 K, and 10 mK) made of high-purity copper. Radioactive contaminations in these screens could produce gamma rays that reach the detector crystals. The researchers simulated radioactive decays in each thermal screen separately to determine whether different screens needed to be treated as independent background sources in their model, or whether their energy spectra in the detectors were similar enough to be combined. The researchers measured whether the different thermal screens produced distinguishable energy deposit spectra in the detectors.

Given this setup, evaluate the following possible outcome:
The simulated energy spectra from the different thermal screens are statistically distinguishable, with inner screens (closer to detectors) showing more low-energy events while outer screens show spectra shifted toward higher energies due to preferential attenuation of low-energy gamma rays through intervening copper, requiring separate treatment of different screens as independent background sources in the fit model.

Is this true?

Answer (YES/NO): NO